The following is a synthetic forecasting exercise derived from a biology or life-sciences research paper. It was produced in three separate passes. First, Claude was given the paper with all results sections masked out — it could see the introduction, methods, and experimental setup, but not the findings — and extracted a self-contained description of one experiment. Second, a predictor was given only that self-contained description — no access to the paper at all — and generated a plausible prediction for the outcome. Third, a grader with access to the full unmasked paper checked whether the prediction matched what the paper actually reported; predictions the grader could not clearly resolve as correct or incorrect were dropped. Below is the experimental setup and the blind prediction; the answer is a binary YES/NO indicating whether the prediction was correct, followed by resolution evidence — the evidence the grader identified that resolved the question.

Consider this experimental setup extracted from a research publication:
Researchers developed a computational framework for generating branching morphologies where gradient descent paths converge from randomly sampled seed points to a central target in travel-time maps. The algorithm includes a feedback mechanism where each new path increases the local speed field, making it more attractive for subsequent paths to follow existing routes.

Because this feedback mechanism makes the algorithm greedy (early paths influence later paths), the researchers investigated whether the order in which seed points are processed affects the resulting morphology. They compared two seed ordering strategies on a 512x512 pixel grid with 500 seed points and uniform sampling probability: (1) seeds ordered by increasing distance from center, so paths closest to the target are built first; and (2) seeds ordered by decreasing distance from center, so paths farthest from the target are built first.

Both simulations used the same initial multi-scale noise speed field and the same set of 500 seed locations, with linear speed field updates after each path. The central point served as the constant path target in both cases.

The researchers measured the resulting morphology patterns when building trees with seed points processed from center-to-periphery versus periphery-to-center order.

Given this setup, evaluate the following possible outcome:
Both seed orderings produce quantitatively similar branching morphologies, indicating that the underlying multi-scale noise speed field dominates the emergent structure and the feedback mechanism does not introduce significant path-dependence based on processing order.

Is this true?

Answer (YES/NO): NO